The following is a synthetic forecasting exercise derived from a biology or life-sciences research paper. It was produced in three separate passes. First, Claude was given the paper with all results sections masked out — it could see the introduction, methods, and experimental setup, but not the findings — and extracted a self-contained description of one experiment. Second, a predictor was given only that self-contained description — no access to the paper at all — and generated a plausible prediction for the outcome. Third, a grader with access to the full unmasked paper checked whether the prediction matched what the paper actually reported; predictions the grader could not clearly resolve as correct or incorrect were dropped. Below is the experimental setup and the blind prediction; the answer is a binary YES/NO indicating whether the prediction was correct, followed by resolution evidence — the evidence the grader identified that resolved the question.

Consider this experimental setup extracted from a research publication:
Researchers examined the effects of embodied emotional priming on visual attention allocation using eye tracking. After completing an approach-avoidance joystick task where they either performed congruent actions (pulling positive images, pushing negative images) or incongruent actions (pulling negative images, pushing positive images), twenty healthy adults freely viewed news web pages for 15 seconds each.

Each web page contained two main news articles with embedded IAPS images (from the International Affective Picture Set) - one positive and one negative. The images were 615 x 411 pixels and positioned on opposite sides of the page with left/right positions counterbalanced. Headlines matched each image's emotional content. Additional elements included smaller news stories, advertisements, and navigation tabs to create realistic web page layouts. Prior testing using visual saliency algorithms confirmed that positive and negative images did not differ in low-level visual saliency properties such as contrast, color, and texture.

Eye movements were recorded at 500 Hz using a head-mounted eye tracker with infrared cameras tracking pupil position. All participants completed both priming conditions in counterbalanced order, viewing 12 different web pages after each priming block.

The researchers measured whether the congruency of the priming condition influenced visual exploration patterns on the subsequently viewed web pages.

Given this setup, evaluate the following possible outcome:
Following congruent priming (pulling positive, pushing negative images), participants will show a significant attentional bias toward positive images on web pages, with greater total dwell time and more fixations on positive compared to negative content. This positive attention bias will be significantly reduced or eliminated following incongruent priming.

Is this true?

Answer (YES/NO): NO